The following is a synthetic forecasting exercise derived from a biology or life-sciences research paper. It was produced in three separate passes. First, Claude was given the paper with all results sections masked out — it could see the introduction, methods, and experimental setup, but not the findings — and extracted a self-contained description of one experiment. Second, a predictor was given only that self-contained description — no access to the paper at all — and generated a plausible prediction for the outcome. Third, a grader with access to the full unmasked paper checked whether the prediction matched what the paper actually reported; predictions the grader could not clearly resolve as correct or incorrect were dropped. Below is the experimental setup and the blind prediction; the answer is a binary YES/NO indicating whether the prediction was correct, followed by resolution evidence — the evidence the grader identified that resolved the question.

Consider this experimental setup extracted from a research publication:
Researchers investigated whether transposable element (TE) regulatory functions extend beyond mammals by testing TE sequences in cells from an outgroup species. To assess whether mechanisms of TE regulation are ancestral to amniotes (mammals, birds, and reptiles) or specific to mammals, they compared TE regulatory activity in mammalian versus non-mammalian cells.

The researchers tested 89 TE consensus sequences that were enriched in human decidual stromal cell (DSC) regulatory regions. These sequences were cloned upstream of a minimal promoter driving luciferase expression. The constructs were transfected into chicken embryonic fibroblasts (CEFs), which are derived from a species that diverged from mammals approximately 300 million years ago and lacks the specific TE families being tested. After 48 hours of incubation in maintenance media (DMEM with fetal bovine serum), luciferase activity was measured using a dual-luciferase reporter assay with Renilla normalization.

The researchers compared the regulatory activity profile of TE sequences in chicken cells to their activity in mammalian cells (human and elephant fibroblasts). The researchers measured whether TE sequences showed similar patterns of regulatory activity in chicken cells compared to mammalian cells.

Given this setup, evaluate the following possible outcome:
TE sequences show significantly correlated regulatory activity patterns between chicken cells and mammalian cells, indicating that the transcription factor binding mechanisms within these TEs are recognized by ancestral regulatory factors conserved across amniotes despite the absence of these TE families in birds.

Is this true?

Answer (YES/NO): NO